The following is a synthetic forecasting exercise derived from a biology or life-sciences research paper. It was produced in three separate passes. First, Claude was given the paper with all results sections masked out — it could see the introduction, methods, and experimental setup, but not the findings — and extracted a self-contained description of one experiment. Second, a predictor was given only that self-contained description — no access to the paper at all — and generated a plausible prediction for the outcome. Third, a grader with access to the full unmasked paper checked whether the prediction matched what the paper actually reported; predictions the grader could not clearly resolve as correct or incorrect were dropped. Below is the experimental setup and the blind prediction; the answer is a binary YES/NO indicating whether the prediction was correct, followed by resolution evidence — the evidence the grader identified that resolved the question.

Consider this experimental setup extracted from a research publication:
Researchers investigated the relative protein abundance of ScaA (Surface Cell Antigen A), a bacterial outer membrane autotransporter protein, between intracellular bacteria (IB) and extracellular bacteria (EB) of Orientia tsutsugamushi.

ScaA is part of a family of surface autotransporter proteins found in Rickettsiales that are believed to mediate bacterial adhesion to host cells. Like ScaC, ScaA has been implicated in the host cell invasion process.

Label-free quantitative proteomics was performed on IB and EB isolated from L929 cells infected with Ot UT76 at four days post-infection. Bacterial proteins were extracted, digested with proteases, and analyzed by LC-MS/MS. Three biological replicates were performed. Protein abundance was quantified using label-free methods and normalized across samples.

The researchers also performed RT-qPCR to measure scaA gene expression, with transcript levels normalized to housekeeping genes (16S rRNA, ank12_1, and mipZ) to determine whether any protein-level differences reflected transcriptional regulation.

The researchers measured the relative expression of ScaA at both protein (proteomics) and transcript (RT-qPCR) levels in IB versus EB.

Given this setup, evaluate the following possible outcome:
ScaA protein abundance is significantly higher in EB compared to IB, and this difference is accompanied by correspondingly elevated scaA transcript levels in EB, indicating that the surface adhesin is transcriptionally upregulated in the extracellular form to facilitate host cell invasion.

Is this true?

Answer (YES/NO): NO